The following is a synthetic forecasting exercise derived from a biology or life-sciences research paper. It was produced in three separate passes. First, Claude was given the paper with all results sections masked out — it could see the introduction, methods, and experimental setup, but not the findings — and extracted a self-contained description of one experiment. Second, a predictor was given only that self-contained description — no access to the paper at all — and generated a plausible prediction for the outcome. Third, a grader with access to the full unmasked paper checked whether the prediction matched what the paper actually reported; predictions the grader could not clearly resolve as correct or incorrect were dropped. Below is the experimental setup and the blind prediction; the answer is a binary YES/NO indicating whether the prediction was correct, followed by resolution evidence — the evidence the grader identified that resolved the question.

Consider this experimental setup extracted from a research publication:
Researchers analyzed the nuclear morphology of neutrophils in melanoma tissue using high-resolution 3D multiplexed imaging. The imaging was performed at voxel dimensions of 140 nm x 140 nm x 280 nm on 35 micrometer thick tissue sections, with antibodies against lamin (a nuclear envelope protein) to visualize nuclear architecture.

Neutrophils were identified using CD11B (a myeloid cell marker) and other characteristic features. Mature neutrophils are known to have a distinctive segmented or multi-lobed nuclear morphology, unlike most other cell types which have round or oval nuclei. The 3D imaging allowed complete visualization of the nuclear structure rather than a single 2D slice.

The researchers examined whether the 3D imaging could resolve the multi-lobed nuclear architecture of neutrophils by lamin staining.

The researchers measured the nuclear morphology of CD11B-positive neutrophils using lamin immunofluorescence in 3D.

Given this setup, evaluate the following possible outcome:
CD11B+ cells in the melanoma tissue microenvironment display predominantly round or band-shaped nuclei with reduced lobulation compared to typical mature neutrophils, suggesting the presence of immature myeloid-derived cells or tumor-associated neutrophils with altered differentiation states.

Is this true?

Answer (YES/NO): NO